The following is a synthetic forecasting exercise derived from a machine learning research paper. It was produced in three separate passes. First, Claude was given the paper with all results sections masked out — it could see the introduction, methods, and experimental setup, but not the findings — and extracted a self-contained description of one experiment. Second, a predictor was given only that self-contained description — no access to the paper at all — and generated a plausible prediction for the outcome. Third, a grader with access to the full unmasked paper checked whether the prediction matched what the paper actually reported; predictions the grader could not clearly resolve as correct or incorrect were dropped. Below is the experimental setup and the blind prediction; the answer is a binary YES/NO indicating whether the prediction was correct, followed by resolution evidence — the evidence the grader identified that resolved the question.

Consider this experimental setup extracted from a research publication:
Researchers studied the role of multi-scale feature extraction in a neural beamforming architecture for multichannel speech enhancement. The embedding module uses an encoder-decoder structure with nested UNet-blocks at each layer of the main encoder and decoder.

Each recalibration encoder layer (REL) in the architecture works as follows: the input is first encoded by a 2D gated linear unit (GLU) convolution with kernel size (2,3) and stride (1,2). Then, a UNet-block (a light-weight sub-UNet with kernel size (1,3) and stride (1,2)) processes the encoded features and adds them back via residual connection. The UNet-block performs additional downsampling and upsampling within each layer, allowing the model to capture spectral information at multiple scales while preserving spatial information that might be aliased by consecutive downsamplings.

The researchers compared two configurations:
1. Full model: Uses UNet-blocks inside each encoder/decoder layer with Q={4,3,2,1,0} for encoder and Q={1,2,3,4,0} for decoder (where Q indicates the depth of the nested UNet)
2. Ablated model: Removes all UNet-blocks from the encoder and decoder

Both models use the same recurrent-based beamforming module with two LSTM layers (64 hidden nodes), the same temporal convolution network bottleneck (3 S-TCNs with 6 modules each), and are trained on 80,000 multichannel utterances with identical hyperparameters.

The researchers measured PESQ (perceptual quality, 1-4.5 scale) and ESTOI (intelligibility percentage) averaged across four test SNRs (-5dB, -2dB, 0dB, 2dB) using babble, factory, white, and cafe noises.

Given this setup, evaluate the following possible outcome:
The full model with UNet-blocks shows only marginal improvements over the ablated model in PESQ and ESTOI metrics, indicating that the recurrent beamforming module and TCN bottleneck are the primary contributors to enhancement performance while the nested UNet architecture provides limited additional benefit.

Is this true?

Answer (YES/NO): NO